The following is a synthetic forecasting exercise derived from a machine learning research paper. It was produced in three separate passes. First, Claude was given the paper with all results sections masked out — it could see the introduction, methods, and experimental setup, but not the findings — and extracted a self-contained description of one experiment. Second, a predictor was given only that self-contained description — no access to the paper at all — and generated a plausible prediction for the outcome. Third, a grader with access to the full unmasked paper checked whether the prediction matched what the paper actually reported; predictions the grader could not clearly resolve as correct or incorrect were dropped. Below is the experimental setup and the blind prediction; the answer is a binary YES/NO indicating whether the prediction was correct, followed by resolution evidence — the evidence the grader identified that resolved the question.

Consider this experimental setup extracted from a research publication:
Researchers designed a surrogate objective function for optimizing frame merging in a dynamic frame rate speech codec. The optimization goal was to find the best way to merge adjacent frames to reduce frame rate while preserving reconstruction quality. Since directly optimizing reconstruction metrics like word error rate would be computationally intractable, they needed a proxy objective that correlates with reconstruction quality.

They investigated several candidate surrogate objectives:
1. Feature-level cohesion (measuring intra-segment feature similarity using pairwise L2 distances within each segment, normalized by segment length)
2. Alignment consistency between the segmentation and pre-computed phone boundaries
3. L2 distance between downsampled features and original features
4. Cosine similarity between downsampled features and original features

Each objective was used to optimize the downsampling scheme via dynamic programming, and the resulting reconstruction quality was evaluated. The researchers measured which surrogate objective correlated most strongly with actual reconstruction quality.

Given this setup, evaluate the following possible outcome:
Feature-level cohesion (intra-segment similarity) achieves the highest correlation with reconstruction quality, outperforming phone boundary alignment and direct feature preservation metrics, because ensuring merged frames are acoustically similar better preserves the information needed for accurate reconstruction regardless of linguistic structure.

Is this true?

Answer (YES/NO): YES